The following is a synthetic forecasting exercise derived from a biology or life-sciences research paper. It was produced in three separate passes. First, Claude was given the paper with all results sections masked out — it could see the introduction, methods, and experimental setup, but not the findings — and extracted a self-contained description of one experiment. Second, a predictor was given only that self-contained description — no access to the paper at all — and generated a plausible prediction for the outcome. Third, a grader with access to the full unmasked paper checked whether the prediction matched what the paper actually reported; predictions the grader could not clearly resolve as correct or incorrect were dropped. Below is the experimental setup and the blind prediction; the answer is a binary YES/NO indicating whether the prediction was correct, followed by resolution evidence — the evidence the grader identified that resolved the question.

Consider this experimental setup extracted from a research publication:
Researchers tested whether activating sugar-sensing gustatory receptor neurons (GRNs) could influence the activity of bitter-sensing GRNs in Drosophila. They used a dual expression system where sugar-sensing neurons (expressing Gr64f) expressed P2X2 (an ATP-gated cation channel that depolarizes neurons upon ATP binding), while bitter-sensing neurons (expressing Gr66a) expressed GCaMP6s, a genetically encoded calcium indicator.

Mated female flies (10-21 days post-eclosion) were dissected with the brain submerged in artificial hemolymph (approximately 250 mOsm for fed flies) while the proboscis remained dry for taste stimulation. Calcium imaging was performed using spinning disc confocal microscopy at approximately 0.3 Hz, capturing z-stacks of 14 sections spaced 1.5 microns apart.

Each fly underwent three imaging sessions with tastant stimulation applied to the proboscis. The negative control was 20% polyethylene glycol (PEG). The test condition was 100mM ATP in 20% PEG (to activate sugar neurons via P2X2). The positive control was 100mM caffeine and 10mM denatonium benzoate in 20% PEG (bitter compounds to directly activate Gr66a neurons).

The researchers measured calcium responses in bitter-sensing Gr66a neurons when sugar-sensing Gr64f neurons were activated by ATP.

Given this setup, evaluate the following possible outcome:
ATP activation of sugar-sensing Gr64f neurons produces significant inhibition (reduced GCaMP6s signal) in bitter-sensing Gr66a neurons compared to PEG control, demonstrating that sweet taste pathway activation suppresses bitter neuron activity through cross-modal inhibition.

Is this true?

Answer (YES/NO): NO